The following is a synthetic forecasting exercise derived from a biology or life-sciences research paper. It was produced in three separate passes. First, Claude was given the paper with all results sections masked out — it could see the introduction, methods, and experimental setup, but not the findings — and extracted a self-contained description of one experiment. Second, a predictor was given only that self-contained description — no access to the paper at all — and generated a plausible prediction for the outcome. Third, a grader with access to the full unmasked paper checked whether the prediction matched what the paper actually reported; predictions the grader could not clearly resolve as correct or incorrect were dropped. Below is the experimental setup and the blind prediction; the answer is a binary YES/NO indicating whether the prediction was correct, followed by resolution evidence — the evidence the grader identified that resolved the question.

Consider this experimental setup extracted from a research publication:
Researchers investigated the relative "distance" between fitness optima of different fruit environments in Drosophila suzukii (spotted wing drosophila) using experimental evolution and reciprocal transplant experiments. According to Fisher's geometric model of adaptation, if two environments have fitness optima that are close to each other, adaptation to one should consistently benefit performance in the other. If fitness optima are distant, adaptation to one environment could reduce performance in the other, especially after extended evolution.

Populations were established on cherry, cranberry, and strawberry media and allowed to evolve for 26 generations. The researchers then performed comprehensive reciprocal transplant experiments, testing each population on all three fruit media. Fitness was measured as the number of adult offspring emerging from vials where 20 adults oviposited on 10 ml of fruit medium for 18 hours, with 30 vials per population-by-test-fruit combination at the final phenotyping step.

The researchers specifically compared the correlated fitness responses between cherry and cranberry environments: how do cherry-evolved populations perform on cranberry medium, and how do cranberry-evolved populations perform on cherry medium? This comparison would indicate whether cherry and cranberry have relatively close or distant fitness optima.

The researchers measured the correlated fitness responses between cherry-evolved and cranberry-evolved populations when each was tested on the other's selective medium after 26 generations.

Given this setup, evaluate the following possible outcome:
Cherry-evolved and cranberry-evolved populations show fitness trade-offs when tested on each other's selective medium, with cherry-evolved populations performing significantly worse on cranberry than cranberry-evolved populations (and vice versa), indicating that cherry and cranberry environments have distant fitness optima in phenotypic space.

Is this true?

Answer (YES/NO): NO